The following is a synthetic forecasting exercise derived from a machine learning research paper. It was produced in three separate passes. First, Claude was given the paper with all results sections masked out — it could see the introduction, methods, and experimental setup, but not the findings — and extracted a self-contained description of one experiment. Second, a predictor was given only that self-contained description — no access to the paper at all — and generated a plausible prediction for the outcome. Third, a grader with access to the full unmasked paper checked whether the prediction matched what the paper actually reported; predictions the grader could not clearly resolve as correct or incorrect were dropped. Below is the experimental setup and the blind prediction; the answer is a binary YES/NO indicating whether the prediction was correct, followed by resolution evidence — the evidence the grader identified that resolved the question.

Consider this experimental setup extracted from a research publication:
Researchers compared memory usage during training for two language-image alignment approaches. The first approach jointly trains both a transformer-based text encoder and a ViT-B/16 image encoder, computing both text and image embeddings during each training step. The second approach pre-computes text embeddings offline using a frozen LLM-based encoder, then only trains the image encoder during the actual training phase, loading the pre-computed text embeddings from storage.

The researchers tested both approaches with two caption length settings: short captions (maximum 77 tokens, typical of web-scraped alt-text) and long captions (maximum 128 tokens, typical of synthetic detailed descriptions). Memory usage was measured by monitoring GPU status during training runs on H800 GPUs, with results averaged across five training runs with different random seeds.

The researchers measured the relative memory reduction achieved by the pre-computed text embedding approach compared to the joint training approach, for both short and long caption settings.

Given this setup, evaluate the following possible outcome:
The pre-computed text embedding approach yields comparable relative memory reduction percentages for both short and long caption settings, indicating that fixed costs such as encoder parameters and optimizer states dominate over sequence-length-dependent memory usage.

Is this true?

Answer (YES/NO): NO